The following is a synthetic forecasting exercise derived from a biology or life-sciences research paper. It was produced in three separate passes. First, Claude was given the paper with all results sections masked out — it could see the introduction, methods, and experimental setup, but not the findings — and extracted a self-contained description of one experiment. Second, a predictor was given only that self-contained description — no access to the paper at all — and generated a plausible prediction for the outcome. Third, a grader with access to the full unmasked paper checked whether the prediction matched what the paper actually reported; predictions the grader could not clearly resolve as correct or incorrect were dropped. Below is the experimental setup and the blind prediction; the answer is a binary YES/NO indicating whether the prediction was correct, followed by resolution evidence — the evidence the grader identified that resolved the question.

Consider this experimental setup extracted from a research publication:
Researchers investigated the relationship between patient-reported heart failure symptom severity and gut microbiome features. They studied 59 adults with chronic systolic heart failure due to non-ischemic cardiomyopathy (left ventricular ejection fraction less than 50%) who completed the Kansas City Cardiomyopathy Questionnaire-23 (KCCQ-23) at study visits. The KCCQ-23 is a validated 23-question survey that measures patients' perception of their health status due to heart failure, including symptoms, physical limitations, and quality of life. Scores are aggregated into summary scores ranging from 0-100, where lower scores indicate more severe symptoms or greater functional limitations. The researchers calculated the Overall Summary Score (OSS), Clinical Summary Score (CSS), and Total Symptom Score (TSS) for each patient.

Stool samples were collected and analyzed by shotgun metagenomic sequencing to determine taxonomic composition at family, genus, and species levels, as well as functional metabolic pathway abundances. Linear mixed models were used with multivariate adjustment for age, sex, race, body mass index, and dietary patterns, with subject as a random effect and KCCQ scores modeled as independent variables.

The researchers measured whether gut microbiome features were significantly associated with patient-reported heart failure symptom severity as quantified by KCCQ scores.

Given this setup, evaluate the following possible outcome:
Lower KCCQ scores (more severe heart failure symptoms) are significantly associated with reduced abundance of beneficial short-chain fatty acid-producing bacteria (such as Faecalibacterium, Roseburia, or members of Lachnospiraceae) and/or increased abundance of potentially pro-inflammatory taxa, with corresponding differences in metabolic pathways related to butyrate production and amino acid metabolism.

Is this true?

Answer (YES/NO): NO